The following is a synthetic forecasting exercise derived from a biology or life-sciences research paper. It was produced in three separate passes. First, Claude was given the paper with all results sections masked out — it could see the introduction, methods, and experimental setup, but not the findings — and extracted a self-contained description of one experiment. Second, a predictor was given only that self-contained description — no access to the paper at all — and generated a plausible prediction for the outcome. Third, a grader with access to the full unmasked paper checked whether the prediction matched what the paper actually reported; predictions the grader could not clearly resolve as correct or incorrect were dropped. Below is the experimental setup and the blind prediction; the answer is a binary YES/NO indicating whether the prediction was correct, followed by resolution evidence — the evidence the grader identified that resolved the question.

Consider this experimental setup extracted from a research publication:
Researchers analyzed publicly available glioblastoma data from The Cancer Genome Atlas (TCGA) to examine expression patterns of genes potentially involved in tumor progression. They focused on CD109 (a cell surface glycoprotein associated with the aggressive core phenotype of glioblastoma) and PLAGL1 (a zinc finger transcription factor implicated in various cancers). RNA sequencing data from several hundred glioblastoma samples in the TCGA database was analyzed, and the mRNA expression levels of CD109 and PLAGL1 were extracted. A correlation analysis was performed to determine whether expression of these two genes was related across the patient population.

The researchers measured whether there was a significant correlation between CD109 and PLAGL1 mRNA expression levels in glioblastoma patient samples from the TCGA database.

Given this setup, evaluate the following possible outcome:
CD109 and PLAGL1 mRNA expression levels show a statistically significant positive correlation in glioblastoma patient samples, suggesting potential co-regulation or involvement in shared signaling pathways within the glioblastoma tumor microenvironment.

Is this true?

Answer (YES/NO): YES